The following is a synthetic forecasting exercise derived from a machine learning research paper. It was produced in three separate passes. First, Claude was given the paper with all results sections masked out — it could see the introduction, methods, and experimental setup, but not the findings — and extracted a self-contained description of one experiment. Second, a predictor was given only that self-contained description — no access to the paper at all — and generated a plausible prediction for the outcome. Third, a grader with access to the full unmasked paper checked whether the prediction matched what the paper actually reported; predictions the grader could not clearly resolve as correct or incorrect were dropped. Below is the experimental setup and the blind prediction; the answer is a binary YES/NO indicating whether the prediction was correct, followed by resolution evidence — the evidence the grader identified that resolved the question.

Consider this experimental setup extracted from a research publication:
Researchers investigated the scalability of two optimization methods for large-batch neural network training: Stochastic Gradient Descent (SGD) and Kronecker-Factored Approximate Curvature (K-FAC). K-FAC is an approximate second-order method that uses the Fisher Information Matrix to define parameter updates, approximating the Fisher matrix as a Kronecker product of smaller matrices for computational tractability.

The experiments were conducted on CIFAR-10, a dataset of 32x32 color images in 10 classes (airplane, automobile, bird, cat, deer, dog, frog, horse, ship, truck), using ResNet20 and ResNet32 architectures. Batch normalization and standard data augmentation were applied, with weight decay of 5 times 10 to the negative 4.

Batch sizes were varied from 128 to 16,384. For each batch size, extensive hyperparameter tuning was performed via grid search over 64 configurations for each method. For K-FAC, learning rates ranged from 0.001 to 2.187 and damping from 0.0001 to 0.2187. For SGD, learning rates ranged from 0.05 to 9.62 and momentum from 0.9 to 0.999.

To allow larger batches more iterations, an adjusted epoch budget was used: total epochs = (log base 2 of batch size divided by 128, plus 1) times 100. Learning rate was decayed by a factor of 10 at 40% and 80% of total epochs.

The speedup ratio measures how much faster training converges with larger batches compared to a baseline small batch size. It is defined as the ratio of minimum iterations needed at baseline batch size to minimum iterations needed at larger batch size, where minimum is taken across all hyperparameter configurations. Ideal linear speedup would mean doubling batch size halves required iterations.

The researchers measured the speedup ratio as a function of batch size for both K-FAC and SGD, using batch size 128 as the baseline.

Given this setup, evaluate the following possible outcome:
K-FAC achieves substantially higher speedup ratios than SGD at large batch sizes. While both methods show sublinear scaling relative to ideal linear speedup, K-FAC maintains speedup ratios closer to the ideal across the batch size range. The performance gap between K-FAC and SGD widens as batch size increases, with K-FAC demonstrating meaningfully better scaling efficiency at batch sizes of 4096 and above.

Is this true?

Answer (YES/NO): NO